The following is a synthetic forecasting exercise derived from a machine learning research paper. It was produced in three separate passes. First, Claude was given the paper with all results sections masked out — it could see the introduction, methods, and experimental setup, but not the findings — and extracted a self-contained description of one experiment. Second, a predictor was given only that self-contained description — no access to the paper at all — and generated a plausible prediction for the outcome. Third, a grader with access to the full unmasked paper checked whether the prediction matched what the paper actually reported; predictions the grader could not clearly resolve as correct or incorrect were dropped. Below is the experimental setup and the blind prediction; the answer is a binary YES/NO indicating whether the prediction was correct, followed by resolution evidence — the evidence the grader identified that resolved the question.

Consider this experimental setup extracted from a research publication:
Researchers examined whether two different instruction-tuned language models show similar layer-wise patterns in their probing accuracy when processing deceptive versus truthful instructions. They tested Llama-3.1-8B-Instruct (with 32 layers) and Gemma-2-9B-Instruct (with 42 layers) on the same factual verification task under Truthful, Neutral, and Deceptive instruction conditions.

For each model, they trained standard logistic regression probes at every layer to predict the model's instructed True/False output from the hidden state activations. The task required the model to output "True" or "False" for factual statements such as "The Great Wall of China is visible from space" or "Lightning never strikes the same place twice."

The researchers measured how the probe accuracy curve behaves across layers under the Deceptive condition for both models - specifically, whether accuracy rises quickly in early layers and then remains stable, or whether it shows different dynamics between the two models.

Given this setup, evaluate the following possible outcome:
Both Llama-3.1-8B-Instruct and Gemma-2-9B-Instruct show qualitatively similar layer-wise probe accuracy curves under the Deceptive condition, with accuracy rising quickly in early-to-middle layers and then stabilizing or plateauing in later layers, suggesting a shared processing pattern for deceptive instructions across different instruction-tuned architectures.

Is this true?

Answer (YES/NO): YES